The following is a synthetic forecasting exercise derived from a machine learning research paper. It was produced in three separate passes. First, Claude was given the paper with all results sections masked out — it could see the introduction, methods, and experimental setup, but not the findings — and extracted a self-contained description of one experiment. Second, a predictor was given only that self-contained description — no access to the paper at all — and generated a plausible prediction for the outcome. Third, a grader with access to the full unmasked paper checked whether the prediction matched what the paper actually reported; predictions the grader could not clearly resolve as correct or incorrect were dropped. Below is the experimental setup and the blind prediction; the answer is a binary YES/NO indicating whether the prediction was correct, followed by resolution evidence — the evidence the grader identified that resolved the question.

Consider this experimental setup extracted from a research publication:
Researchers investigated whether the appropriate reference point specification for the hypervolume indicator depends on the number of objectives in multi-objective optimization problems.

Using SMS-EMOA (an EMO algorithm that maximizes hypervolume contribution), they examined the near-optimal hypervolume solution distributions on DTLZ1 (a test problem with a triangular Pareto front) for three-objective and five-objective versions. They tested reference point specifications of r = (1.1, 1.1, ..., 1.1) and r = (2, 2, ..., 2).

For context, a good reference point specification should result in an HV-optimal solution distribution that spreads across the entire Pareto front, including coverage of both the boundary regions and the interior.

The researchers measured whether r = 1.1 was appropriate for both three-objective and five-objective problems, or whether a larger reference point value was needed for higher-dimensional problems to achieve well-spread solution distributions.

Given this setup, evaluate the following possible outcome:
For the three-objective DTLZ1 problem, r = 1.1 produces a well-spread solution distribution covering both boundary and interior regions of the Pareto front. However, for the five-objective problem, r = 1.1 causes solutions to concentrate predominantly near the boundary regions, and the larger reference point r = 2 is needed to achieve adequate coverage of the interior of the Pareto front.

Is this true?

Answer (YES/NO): NO